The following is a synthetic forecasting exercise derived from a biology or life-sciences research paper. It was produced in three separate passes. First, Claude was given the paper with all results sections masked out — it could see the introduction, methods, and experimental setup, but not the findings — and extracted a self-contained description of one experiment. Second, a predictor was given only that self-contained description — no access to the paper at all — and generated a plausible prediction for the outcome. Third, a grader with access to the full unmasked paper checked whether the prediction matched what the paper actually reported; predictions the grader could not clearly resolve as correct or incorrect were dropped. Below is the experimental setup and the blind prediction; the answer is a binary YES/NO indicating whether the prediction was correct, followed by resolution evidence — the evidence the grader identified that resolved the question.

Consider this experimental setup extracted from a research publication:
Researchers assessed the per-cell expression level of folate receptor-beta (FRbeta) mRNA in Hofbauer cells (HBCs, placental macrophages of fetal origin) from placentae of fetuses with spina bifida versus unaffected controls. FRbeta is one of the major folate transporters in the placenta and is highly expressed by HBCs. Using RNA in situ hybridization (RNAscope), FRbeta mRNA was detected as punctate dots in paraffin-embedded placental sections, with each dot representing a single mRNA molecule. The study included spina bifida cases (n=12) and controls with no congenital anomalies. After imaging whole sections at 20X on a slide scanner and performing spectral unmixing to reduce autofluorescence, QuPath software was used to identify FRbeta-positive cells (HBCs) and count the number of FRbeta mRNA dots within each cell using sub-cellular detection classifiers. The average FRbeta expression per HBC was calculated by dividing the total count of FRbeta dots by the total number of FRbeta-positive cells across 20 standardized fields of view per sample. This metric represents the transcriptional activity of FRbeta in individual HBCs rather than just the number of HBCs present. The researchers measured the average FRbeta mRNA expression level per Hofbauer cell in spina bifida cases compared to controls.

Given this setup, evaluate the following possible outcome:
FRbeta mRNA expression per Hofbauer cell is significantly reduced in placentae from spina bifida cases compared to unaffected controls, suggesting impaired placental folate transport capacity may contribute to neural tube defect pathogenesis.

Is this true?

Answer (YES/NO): NO